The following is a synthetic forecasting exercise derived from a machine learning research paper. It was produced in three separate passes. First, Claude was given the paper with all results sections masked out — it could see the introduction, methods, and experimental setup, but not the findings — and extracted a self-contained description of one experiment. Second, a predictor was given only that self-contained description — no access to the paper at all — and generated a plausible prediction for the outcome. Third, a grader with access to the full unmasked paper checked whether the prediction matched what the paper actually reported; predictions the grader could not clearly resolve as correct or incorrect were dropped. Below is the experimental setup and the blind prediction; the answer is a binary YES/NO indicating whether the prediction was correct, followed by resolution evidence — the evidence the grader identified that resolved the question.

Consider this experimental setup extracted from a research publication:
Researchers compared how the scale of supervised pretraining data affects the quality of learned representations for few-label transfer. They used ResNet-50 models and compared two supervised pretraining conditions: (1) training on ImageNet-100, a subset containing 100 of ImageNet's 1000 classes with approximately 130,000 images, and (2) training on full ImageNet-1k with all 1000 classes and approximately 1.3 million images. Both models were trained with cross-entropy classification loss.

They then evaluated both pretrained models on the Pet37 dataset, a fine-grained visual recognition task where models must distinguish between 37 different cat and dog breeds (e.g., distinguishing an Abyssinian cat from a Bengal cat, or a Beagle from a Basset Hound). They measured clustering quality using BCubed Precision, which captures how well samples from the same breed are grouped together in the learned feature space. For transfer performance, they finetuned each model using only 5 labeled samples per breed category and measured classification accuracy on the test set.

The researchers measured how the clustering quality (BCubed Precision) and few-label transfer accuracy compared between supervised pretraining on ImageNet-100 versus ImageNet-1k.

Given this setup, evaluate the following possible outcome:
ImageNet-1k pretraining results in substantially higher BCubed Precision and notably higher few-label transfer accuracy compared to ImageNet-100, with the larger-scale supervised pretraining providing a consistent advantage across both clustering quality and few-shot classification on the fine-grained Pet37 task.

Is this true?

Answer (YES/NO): YES